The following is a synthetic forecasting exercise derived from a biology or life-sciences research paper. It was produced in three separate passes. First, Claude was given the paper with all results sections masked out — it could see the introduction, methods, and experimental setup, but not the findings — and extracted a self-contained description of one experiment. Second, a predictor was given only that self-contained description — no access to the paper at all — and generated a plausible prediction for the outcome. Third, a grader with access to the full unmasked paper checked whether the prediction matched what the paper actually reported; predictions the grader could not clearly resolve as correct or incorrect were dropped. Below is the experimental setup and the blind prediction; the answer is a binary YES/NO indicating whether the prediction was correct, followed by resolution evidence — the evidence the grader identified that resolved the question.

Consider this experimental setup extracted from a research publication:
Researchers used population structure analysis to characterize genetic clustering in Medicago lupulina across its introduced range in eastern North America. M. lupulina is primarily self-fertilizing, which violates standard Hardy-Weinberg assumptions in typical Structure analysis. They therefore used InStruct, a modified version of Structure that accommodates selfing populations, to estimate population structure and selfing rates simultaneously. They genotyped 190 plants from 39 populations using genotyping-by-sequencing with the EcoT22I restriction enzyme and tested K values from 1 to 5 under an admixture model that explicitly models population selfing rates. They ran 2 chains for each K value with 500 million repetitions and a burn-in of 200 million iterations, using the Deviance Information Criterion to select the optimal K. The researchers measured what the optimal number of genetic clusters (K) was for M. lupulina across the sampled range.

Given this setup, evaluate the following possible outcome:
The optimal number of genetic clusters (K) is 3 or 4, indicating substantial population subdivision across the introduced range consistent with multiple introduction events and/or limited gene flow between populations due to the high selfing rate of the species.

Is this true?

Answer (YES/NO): NO